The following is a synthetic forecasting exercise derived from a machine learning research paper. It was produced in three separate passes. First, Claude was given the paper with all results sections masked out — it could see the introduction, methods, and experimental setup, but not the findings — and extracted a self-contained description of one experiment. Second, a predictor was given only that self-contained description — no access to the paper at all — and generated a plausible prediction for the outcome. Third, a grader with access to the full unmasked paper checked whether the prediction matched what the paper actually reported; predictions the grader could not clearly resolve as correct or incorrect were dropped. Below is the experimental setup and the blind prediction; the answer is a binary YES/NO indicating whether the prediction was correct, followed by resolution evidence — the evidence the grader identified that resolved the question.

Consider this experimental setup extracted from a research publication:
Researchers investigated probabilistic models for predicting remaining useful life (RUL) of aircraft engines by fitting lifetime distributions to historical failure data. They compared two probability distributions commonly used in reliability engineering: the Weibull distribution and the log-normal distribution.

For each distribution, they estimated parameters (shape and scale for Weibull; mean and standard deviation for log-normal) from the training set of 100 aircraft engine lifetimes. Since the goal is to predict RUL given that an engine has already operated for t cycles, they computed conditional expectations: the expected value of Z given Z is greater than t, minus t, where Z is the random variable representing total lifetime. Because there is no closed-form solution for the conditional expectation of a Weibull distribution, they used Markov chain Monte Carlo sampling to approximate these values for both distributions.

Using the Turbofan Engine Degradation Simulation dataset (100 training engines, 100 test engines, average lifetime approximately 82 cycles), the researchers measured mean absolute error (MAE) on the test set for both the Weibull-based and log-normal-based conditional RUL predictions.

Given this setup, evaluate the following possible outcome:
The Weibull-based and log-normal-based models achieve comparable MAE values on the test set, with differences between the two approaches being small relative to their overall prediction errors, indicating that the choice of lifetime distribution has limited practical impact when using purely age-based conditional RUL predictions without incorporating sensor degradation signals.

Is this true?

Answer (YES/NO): YES